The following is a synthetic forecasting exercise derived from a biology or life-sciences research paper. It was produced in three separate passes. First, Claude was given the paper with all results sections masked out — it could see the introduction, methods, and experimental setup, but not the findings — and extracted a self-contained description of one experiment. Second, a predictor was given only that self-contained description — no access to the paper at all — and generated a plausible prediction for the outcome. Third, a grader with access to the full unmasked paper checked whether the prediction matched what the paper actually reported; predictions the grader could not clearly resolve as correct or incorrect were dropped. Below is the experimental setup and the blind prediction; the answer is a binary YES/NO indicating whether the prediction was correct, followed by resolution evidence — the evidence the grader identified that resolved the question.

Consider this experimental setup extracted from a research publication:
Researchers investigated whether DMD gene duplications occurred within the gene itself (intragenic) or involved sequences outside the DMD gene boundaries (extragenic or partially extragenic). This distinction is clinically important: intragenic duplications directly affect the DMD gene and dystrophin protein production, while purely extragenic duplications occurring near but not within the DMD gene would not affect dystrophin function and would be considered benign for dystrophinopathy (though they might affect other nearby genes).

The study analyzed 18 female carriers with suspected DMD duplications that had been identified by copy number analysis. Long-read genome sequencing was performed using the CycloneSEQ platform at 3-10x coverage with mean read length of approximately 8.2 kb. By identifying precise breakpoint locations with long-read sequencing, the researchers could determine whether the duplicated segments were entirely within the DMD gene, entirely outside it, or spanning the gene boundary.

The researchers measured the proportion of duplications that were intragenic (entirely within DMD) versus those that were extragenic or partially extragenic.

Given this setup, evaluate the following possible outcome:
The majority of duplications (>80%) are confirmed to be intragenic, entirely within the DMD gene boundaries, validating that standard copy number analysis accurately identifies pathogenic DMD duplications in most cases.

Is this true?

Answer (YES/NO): NO